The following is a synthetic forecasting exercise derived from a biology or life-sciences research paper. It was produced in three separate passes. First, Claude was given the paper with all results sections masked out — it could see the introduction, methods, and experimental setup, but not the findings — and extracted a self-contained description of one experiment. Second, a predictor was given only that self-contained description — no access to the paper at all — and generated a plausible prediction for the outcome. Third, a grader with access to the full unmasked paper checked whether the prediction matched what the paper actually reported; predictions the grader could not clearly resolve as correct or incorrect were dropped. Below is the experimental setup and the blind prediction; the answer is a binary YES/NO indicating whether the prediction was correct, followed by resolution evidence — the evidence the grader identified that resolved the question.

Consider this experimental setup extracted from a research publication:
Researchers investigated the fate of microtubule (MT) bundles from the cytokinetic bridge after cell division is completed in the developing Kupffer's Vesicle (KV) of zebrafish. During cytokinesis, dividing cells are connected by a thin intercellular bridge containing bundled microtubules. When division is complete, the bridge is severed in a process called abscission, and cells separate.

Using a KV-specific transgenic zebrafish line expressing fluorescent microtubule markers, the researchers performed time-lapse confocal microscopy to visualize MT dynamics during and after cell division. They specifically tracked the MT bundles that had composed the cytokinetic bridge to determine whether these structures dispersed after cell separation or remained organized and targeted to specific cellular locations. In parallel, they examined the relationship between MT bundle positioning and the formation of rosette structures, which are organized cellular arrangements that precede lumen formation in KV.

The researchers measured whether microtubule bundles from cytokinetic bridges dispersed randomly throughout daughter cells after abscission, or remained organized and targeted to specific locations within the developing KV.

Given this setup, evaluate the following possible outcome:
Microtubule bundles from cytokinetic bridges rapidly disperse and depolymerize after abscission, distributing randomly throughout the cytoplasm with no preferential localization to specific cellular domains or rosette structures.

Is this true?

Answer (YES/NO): NO